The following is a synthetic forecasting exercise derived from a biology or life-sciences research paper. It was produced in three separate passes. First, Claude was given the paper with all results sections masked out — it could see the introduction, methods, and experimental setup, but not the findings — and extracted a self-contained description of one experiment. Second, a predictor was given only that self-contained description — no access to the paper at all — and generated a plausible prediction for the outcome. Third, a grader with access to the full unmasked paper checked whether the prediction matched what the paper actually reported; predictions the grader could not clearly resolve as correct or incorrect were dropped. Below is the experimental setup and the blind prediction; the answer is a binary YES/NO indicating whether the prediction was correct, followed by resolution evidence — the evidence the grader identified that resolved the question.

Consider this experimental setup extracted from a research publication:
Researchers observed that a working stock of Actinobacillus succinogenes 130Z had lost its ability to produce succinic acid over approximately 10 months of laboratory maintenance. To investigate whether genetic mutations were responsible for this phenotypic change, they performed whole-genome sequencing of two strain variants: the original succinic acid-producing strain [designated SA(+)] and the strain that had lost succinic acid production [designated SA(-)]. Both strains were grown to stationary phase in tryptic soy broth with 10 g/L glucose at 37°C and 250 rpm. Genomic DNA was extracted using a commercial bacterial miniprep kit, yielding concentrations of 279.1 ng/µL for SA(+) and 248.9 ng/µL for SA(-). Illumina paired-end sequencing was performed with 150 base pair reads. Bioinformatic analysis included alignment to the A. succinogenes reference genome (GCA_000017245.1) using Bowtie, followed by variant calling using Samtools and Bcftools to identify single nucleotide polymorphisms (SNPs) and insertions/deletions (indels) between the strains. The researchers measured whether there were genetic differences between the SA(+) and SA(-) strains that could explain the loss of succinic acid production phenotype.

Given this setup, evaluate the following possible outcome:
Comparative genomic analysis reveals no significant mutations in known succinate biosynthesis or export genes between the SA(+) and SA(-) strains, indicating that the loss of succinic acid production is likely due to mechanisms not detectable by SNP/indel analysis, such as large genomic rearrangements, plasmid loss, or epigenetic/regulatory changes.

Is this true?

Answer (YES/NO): YES